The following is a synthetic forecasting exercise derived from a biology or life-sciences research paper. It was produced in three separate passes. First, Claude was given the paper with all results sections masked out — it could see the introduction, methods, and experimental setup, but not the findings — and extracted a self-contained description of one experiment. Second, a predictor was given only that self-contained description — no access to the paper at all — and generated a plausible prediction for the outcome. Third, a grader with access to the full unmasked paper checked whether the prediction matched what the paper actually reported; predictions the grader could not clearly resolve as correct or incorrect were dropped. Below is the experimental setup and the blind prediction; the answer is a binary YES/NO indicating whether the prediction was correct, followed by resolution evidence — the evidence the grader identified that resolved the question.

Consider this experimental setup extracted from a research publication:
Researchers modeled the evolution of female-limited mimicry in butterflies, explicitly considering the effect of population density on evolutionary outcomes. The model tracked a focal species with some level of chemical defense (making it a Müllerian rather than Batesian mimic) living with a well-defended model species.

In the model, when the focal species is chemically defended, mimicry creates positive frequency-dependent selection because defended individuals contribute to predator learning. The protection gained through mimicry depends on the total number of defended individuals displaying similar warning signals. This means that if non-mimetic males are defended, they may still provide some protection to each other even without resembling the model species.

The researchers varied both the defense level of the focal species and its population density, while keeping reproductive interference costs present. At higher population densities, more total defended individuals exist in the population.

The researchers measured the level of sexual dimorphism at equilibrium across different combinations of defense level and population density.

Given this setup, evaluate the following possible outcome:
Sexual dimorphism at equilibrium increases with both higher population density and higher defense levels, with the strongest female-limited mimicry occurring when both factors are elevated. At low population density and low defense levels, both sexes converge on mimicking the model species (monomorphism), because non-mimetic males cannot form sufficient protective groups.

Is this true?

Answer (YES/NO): NO